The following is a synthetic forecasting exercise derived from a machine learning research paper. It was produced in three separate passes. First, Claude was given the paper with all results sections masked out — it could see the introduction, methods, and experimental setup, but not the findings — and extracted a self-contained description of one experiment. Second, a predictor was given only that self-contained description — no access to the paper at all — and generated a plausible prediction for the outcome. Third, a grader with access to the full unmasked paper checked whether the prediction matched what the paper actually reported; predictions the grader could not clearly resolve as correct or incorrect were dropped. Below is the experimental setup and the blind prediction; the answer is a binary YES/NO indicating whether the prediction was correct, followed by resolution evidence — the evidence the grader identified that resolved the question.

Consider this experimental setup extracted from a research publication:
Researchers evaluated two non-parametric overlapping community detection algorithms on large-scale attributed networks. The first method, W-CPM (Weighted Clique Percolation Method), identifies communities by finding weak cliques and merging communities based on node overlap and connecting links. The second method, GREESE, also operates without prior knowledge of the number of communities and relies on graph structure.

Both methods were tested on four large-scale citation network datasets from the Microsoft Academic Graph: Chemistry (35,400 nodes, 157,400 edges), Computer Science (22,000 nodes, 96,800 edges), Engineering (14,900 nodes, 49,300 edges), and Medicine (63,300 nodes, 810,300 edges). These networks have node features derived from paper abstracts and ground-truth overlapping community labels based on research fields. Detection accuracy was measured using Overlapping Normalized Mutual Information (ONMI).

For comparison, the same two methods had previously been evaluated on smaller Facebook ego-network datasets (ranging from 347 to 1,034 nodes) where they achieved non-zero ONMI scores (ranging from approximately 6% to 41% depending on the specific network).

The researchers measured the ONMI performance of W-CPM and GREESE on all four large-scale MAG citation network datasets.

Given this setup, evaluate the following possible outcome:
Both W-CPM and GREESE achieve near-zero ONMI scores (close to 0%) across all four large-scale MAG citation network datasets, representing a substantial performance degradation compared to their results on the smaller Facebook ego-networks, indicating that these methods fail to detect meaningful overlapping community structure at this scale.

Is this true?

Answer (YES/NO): YES